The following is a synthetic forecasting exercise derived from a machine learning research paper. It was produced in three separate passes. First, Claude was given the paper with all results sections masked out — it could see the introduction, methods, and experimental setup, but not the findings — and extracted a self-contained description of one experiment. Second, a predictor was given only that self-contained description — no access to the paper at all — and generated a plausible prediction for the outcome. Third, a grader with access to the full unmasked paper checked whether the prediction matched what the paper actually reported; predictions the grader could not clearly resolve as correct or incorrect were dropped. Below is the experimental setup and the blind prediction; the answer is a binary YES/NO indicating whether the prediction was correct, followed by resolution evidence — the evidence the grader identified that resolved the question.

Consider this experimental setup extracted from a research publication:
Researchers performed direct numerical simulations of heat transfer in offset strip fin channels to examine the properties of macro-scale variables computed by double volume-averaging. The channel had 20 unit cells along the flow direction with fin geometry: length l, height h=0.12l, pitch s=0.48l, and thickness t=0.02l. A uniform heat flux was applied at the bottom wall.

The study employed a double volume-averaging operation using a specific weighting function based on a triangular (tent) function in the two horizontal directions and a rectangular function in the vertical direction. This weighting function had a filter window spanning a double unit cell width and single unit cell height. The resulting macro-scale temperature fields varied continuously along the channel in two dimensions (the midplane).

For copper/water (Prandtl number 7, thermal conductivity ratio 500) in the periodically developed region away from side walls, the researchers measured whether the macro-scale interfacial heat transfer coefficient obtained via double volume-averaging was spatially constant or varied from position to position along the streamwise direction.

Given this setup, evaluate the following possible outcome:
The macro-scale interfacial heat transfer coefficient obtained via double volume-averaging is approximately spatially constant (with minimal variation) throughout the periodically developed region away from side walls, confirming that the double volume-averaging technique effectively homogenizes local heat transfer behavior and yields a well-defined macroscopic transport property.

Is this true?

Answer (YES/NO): YES